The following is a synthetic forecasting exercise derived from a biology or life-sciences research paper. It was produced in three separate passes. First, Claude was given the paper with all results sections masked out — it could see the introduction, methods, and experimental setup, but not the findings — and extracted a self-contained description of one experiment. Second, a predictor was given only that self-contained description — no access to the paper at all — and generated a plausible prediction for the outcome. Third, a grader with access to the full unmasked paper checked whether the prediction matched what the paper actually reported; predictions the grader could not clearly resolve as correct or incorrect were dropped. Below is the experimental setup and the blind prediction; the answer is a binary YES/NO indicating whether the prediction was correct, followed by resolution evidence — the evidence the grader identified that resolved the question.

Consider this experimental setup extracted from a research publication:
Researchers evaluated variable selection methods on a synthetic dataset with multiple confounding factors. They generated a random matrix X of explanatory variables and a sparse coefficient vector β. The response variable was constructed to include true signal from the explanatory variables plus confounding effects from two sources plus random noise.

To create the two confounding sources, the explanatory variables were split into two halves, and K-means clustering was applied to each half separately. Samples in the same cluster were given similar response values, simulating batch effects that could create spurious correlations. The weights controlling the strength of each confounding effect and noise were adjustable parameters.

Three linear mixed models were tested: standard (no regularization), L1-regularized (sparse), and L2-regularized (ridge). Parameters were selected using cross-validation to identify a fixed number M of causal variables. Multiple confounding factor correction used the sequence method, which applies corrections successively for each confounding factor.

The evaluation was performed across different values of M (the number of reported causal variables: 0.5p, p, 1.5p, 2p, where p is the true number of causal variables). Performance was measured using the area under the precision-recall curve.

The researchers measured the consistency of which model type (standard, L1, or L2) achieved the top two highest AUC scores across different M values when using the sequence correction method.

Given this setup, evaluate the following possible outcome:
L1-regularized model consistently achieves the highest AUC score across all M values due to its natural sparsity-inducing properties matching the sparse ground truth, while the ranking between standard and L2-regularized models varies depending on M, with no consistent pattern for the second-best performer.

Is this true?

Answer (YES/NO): NO